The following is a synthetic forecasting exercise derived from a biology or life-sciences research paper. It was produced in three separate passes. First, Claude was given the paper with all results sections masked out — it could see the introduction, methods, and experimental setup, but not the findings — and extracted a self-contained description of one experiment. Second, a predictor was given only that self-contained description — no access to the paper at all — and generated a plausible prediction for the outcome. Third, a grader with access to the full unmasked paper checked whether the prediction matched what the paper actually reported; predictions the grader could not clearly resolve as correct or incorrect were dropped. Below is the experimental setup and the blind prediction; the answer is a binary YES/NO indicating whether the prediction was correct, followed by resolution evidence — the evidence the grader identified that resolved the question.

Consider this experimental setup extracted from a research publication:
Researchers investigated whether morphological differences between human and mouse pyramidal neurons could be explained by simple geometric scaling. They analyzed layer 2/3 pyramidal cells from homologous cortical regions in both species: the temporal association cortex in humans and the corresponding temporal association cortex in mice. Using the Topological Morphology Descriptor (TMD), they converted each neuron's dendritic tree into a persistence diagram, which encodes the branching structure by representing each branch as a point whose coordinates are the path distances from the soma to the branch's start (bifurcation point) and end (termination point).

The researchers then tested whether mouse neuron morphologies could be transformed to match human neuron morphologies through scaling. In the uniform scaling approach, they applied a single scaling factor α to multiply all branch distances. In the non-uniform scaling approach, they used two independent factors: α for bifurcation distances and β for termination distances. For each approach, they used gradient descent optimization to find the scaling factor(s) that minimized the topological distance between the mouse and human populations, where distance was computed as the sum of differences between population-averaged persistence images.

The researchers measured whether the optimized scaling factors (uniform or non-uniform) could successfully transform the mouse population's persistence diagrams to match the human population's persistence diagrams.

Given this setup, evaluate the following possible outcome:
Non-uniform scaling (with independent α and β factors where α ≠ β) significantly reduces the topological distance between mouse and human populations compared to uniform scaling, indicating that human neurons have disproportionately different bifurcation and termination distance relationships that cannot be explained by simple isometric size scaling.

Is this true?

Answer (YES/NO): NO